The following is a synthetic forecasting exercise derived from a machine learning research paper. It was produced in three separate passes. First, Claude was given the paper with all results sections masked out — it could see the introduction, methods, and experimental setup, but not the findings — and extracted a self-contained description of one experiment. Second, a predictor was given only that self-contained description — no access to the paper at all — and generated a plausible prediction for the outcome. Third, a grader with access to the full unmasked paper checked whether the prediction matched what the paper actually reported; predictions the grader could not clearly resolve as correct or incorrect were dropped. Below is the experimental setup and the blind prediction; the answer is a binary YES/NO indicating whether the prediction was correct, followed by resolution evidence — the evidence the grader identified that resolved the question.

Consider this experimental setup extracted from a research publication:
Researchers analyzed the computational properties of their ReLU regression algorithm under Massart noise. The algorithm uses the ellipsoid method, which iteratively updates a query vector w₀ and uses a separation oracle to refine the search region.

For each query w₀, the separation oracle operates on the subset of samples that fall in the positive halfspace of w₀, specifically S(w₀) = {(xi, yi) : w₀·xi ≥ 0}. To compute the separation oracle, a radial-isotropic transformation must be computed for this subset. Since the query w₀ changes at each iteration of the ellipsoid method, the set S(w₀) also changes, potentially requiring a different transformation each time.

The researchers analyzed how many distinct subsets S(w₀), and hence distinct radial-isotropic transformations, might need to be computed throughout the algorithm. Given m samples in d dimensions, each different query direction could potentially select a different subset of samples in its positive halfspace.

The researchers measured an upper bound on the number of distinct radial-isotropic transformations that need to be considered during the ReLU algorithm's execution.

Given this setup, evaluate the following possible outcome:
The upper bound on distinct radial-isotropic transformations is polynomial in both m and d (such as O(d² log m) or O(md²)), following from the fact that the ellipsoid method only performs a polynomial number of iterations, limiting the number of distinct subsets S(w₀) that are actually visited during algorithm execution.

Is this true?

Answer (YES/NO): NO